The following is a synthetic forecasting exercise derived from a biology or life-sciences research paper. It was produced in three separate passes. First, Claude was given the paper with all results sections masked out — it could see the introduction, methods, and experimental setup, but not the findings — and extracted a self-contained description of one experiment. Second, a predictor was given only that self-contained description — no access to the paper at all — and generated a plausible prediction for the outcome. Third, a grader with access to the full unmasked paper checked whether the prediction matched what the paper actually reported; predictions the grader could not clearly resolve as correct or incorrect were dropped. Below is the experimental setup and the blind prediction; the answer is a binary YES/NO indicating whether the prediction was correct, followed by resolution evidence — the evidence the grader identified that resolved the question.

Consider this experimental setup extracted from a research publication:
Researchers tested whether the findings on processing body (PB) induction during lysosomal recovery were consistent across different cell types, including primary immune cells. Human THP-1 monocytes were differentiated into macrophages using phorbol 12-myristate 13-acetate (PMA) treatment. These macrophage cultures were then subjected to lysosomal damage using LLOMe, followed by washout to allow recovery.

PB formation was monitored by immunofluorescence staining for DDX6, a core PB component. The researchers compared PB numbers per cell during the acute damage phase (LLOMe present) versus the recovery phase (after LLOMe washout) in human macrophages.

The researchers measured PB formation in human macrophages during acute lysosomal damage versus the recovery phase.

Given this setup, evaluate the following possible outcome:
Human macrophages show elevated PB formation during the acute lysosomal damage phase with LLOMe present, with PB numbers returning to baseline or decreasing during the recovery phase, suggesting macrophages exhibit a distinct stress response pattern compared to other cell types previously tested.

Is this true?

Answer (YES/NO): NO